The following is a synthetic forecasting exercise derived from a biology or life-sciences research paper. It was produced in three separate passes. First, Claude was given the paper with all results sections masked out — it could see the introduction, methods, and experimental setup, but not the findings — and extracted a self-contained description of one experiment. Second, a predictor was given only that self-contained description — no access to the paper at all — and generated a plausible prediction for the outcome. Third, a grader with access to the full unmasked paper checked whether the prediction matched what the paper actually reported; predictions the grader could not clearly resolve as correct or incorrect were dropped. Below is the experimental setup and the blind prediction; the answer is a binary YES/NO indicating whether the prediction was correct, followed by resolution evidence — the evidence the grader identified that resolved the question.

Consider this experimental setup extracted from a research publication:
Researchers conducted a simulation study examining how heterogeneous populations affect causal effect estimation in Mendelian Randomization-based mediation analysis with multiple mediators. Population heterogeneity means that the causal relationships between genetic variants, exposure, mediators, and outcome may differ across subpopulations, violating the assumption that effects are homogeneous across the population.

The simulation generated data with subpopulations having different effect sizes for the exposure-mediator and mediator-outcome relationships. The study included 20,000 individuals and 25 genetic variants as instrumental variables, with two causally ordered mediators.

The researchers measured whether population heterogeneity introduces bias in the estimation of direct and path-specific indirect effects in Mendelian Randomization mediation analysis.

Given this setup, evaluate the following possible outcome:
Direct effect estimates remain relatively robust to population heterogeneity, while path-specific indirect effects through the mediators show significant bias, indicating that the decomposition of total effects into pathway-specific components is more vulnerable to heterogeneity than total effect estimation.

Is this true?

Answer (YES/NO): NO